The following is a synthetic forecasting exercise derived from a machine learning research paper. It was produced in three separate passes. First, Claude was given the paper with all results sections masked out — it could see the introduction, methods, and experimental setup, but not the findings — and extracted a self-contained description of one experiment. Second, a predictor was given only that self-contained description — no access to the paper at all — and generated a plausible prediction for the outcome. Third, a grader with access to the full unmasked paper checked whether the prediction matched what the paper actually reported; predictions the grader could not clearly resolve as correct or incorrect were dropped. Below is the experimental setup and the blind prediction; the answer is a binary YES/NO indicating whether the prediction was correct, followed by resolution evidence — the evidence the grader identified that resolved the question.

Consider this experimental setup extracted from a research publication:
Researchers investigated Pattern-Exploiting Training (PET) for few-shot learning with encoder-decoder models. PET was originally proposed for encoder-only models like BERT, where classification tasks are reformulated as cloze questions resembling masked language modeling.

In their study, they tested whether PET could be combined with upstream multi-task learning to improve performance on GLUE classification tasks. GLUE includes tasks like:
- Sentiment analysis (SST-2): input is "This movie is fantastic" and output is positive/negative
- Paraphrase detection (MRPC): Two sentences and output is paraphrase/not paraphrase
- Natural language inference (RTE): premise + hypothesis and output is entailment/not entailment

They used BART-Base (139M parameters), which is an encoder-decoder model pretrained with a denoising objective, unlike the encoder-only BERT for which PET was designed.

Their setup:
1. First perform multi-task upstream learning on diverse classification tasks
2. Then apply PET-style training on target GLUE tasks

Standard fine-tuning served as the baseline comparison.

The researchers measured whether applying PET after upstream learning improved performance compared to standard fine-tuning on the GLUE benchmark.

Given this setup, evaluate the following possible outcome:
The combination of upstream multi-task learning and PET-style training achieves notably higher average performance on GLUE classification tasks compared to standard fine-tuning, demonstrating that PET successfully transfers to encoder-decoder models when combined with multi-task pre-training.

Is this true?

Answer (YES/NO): NO